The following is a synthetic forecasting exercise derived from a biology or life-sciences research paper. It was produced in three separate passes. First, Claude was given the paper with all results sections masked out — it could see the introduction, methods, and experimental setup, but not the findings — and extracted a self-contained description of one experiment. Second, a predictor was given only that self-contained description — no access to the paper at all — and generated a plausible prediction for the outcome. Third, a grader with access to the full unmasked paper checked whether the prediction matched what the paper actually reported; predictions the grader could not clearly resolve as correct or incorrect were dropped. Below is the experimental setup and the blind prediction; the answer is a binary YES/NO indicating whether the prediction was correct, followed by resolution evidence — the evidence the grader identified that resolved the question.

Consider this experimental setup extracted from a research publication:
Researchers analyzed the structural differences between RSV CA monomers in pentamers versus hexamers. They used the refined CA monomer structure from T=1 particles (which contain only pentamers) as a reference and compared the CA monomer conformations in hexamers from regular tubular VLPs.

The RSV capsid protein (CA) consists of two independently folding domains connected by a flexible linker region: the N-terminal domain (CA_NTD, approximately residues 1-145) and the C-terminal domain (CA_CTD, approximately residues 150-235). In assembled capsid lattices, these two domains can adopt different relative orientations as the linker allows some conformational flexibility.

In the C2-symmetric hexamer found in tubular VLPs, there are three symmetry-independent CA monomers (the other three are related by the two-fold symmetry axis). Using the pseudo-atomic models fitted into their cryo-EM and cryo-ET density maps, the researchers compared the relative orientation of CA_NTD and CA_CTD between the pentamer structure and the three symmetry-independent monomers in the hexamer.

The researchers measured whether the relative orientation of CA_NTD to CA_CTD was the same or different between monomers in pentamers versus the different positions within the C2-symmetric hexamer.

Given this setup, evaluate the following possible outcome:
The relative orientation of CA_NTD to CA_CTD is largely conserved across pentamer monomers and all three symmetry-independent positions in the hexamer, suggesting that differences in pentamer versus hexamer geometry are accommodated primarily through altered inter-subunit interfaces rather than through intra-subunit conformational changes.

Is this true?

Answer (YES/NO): YES